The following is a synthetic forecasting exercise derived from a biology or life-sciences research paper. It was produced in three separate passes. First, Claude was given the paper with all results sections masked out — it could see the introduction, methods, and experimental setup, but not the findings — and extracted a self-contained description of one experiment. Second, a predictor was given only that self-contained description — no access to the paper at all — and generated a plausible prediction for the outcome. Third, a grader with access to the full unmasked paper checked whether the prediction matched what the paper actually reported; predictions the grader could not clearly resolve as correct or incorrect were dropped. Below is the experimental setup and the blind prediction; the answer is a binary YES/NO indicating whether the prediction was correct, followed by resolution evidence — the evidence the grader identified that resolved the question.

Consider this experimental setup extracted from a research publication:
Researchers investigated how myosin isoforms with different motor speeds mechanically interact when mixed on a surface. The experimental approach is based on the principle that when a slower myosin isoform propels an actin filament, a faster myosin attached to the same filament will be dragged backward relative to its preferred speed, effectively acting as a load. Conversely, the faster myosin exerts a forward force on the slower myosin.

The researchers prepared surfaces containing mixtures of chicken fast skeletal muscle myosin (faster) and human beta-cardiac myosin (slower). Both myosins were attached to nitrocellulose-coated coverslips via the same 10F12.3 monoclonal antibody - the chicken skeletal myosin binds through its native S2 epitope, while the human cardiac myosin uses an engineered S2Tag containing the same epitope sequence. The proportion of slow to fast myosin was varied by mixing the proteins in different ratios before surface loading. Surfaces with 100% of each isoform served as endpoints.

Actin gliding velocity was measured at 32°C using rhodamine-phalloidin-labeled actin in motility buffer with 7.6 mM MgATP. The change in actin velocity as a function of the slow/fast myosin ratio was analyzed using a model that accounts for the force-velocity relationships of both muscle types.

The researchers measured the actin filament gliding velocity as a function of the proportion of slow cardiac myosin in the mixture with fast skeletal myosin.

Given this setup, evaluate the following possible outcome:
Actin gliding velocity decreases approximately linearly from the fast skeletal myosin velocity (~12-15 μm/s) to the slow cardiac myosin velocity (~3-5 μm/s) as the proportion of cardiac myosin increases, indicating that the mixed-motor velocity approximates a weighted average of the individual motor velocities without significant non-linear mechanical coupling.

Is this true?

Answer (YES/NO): NO